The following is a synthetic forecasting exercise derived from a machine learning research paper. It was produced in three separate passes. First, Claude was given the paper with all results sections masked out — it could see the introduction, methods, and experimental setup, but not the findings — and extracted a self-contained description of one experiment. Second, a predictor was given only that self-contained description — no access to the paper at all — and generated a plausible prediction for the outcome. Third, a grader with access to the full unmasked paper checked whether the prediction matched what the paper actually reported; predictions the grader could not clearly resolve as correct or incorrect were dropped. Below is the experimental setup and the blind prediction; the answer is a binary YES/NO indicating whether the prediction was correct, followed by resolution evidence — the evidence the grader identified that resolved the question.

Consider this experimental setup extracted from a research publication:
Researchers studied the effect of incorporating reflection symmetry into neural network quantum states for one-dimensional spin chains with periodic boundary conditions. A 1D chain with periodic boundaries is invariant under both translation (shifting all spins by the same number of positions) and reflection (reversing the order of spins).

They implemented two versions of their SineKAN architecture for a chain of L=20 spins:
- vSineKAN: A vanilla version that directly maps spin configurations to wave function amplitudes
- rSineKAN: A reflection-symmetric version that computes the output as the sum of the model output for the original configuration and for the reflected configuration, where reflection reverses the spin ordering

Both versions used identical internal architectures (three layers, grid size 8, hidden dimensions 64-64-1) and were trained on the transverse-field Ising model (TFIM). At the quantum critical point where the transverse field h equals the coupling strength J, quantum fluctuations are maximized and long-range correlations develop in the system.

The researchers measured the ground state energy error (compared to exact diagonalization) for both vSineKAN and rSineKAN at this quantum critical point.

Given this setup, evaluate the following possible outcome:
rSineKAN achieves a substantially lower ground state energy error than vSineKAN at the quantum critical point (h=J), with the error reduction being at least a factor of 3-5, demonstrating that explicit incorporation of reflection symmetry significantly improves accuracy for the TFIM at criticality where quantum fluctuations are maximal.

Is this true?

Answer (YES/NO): NO